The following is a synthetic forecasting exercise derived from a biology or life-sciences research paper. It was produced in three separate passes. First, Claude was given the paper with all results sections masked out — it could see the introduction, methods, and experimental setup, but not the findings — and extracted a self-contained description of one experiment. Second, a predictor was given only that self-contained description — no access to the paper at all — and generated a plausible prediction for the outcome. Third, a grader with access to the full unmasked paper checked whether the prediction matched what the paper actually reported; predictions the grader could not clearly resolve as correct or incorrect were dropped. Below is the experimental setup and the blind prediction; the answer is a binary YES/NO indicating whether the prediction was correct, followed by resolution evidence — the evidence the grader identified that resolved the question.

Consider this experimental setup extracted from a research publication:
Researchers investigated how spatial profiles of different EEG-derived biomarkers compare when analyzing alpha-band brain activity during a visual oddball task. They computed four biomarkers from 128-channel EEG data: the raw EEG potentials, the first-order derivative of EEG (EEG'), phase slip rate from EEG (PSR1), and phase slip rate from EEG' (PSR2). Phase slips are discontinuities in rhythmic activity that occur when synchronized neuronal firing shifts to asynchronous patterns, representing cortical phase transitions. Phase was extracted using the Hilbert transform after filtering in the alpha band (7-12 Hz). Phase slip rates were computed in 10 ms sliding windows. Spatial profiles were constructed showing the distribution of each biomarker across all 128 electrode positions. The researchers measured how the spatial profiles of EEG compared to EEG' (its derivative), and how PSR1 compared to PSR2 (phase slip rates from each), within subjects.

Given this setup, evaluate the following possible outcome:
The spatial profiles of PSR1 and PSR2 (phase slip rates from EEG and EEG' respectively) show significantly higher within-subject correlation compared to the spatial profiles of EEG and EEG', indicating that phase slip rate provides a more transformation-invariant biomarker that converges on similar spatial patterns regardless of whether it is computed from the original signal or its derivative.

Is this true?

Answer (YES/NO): NO